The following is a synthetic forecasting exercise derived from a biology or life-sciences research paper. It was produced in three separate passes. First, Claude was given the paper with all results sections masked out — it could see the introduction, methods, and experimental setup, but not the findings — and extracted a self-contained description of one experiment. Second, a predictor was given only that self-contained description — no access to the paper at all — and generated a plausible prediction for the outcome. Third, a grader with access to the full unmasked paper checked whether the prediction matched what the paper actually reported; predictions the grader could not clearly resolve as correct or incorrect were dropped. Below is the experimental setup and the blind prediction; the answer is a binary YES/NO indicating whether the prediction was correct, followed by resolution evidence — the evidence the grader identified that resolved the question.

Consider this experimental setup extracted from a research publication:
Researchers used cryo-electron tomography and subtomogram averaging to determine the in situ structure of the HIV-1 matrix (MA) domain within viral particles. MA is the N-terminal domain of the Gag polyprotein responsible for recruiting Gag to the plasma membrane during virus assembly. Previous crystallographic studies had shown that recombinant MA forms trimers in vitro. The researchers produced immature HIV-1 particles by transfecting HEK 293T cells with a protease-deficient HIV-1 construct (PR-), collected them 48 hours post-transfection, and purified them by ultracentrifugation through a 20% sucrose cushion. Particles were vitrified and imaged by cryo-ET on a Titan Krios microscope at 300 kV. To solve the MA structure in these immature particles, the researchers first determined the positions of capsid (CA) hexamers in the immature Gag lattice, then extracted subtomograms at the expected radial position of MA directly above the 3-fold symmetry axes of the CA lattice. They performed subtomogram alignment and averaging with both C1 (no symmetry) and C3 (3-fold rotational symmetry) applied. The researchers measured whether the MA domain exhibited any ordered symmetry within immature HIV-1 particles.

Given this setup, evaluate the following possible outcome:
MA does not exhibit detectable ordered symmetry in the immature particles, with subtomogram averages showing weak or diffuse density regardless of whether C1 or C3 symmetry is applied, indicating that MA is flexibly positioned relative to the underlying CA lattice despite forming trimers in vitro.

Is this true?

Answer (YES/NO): NO